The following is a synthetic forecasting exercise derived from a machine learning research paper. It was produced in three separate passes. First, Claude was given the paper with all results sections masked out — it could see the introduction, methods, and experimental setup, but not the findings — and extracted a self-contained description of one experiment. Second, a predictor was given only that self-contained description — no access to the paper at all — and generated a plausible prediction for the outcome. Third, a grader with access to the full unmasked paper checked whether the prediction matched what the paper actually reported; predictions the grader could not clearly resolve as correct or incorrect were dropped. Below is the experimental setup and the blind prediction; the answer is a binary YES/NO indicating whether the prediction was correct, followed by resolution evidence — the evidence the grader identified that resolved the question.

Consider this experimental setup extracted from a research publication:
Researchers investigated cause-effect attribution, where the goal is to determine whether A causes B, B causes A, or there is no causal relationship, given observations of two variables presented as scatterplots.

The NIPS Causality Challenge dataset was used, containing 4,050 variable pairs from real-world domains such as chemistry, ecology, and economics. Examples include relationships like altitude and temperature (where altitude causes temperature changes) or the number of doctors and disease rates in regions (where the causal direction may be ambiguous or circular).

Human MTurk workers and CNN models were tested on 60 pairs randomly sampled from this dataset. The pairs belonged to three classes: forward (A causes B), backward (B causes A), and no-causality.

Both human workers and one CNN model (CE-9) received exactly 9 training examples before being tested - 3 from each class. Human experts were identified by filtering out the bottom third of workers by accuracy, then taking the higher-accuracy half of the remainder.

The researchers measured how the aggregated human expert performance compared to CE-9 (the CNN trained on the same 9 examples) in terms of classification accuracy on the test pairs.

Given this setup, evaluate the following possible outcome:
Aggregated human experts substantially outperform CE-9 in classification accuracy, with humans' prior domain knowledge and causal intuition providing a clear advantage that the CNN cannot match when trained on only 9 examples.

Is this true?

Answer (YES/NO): YES